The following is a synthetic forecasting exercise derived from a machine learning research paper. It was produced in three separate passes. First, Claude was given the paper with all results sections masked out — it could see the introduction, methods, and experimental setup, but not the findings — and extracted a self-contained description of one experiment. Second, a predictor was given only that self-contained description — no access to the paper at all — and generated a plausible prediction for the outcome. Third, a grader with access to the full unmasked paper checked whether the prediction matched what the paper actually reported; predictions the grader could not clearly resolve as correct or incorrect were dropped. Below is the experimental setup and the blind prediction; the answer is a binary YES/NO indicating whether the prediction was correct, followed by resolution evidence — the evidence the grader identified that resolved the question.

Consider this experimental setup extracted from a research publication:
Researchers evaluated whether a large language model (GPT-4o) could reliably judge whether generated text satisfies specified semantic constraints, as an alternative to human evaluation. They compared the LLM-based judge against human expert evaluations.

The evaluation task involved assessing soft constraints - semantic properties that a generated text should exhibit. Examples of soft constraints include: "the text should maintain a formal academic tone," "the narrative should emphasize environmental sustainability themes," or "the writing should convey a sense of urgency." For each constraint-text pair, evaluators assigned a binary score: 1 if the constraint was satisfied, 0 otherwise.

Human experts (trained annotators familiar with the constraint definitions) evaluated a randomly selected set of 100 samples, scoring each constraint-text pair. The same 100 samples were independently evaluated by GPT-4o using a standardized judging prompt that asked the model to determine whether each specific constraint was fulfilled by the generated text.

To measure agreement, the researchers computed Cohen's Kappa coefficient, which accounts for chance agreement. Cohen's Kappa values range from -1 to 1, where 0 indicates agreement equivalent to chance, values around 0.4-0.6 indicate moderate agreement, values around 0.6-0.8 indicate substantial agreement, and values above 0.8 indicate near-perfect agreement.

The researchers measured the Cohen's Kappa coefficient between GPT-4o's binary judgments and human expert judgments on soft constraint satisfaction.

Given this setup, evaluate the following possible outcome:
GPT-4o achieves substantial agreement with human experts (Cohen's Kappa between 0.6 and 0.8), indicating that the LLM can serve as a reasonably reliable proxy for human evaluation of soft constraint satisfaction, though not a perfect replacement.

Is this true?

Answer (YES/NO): NO